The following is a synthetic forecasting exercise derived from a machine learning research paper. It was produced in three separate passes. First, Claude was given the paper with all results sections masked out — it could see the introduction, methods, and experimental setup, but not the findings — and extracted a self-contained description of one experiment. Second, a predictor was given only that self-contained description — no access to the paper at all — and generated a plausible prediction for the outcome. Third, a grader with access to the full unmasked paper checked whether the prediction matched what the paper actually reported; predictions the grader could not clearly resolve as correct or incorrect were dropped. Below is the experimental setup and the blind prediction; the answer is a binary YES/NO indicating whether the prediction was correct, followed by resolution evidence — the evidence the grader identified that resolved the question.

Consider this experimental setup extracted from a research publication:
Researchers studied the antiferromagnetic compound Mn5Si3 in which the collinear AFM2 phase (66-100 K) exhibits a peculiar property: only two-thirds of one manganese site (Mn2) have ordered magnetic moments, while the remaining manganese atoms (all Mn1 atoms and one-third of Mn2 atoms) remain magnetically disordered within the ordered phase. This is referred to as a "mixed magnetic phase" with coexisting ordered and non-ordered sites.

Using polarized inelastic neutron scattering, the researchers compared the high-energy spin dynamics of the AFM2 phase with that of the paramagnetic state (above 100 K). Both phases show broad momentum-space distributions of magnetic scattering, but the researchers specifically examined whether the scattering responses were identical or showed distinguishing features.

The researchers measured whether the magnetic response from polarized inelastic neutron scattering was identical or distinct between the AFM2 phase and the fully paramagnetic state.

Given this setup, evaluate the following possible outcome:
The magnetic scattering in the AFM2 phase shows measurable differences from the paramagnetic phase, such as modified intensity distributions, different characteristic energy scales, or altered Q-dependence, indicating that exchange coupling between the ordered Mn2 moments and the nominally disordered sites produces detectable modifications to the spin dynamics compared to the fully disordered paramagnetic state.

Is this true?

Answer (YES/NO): YES